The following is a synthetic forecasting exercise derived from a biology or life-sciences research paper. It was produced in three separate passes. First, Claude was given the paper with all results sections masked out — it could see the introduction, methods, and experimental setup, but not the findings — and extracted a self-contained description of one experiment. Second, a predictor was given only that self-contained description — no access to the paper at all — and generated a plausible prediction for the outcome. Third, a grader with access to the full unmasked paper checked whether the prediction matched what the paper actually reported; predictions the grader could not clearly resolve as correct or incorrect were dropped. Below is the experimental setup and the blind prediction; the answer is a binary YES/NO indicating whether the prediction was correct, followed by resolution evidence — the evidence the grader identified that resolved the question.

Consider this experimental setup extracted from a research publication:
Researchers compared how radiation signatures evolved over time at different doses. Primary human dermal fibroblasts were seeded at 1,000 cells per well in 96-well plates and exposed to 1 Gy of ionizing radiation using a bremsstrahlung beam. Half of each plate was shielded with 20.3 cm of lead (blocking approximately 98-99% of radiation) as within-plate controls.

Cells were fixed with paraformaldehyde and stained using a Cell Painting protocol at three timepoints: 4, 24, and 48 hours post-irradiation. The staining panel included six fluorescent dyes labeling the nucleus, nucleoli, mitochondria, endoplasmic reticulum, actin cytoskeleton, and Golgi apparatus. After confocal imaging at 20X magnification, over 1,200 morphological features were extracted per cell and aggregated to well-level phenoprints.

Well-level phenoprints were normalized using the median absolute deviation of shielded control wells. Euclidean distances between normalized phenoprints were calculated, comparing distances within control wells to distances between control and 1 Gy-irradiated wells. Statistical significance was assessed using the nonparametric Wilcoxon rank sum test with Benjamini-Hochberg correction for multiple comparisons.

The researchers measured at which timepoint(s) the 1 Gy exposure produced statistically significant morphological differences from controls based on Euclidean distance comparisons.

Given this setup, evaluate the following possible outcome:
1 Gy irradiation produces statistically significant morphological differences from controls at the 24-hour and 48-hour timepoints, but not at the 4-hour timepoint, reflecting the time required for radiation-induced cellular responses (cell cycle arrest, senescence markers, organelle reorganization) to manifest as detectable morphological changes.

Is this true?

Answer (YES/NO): NO